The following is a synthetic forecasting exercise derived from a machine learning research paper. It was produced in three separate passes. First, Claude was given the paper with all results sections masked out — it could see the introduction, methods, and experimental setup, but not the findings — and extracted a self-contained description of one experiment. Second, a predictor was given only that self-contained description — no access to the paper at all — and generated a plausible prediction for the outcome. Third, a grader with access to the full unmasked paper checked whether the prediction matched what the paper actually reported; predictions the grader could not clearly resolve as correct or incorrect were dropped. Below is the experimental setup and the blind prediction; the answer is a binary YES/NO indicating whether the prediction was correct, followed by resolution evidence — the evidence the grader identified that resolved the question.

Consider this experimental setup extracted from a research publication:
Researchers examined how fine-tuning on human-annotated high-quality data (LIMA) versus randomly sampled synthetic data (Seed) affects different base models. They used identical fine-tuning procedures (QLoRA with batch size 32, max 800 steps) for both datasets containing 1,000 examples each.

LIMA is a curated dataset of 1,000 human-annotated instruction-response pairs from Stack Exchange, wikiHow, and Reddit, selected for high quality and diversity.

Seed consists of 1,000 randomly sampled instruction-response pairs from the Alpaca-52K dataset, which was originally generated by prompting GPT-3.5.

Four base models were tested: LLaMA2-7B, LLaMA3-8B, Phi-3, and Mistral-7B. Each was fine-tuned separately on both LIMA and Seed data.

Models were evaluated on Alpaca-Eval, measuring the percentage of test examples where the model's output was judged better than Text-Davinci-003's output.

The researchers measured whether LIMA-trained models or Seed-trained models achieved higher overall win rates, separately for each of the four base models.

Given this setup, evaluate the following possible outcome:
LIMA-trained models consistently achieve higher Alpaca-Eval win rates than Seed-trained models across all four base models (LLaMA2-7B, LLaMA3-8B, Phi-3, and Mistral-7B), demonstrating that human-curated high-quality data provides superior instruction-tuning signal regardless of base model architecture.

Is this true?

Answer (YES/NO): NO